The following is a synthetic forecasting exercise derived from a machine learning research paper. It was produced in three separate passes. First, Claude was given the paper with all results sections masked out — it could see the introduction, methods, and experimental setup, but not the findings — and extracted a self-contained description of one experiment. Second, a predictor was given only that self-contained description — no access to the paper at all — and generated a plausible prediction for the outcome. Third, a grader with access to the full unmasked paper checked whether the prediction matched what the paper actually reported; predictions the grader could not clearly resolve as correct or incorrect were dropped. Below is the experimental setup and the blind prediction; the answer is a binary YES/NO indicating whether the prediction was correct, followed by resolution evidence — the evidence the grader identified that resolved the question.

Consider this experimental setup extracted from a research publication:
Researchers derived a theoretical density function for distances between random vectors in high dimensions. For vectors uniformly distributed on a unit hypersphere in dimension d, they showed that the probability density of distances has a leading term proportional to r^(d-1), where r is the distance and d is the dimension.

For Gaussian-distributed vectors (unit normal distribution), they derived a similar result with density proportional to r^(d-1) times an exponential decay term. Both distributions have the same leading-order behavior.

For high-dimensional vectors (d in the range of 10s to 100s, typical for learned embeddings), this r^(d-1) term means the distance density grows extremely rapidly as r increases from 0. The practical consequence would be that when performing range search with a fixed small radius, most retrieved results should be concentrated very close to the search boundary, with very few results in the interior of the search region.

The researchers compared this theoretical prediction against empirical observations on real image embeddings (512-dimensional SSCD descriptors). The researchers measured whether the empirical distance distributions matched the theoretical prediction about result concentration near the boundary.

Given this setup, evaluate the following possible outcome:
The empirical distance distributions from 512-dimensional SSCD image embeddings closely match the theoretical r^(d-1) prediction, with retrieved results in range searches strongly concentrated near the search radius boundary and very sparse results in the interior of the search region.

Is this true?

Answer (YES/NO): YES